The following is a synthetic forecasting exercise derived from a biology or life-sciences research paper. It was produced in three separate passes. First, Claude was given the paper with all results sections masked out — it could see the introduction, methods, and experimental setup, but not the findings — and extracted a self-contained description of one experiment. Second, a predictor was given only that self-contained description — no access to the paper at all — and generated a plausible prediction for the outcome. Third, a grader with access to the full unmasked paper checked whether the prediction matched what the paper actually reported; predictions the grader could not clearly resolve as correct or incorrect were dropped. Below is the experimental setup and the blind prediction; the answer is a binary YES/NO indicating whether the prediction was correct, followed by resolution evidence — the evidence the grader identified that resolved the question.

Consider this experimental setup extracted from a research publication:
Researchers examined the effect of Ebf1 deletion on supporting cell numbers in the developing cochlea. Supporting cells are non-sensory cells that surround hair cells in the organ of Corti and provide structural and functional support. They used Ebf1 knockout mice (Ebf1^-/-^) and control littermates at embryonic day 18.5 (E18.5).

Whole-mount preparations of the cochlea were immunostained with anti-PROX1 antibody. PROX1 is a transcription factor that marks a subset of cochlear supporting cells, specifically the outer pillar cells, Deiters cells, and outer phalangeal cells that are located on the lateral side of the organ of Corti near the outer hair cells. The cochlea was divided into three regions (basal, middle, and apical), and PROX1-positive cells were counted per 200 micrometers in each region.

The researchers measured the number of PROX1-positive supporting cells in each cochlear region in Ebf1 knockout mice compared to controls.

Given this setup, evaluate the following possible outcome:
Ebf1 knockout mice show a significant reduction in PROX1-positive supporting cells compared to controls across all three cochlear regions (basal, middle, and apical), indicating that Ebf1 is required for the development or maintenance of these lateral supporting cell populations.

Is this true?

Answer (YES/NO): NO